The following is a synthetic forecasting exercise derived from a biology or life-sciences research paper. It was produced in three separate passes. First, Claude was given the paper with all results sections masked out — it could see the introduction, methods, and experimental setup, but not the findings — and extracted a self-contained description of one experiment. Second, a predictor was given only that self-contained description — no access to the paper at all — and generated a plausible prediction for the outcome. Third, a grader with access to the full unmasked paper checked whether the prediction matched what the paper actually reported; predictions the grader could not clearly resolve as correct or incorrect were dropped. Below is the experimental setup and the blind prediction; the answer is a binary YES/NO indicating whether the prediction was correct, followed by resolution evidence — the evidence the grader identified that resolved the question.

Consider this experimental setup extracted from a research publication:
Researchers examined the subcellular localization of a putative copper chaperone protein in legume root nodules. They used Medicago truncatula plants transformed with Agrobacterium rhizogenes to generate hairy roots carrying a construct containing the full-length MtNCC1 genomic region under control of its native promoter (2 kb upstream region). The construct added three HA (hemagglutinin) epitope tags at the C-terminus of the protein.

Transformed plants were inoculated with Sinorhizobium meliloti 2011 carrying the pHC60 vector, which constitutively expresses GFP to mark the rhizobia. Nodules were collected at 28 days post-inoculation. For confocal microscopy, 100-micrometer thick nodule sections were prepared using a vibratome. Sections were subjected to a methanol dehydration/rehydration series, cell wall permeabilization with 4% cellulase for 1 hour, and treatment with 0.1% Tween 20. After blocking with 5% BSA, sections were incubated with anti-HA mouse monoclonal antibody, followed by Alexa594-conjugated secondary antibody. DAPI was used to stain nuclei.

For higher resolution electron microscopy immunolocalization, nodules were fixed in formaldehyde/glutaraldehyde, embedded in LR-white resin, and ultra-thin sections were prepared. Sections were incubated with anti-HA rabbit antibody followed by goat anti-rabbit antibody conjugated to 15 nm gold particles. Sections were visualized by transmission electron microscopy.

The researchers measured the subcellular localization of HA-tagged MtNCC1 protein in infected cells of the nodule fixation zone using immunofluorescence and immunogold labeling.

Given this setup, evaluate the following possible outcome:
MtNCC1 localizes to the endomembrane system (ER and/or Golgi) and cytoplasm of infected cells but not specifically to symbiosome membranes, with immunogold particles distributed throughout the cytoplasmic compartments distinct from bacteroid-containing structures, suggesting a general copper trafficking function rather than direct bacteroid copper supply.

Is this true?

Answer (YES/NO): NO